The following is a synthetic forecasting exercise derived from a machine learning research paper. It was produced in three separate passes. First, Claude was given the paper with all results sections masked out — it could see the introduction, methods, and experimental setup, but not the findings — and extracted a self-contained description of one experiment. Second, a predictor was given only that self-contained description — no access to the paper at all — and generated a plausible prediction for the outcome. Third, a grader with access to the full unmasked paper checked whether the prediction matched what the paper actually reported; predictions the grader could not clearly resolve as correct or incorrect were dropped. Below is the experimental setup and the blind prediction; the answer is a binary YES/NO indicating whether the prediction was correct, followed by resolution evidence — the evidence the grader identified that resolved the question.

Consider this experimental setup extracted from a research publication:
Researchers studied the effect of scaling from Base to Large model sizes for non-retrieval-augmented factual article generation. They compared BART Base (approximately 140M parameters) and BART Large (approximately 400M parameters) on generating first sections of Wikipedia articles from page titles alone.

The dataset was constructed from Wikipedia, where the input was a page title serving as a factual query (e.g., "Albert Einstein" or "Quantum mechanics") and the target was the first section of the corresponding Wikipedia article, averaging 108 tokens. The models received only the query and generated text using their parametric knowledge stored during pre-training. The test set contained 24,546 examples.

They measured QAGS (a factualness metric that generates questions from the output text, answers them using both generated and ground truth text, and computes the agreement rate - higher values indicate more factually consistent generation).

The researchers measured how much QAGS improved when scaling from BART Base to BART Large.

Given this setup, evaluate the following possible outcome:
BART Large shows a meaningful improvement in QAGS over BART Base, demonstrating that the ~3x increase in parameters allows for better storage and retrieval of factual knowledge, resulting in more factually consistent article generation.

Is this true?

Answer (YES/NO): NO